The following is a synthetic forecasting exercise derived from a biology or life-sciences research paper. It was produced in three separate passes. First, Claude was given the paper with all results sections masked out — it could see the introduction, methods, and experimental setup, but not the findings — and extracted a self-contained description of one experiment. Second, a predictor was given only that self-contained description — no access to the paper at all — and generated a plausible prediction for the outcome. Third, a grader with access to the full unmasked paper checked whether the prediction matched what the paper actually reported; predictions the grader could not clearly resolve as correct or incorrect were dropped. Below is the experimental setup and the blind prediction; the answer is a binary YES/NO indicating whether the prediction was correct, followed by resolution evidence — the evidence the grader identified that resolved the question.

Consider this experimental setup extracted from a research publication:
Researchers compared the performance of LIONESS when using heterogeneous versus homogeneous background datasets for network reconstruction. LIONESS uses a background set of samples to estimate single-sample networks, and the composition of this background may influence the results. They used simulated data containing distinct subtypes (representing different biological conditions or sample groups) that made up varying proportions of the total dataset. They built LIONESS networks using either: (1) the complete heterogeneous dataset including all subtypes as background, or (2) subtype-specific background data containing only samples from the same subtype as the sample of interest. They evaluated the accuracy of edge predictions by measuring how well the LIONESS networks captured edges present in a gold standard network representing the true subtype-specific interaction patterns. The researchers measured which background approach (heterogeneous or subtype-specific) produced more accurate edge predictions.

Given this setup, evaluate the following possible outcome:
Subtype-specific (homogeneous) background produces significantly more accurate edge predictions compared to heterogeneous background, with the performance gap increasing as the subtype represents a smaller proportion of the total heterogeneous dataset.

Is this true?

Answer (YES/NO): NO